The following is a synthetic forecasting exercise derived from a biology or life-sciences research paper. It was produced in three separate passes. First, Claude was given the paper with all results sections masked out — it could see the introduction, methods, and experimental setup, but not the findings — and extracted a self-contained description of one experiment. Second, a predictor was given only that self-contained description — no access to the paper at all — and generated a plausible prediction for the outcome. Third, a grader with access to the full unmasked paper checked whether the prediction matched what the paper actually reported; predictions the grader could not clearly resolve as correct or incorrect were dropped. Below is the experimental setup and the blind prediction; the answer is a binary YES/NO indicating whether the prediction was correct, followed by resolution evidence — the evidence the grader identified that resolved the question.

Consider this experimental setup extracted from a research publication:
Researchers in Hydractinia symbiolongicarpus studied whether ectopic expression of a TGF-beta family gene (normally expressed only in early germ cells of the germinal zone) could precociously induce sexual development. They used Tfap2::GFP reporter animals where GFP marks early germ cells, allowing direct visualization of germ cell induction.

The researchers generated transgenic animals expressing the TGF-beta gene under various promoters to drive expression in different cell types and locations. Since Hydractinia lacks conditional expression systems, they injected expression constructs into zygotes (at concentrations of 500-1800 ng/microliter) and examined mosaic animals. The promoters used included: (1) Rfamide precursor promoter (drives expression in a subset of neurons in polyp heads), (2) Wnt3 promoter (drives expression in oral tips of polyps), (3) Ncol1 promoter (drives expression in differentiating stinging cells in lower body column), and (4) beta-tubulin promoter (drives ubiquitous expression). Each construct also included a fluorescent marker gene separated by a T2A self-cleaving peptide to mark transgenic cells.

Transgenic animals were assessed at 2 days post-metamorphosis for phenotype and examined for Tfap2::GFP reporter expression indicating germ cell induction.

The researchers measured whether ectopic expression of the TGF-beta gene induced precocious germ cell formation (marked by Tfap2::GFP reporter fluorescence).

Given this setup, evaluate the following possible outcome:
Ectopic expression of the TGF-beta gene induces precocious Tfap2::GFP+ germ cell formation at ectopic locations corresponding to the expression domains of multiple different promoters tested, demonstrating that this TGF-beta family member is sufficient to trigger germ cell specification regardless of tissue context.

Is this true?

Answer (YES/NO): NO